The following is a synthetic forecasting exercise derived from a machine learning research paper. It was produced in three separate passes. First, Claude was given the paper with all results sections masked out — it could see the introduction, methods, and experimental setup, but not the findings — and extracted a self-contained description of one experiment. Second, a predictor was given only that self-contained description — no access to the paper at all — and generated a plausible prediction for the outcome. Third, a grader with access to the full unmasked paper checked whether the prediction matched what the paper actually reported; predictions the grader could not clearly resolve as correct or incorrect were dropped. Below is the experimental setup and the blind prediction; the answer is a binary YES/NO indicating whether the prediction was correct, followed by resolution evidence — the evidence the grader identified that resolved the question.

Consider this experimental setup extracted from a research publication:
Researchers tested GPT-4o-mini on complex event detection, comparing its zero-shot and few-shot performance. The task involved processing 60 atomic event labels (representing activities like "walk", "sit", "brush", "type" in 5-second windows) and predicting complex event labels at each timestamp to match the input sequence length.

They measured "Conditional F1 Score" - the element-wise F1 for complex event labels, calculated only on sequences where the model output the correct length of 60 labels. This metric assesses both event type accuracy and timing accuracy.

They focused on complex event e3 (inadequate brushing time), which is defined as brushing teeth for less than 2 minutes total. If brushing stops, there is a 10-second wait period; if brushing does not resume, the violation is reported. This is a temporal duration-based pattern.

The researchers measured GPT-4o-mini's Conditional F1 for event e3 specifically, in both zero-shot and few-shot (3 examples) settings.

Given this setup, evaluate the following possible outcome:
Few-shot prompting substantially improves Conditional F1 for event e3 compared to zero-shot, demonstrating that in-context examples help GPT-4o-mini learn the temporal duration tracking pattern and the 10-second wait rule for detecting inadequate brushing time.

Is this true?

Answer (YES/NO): NO